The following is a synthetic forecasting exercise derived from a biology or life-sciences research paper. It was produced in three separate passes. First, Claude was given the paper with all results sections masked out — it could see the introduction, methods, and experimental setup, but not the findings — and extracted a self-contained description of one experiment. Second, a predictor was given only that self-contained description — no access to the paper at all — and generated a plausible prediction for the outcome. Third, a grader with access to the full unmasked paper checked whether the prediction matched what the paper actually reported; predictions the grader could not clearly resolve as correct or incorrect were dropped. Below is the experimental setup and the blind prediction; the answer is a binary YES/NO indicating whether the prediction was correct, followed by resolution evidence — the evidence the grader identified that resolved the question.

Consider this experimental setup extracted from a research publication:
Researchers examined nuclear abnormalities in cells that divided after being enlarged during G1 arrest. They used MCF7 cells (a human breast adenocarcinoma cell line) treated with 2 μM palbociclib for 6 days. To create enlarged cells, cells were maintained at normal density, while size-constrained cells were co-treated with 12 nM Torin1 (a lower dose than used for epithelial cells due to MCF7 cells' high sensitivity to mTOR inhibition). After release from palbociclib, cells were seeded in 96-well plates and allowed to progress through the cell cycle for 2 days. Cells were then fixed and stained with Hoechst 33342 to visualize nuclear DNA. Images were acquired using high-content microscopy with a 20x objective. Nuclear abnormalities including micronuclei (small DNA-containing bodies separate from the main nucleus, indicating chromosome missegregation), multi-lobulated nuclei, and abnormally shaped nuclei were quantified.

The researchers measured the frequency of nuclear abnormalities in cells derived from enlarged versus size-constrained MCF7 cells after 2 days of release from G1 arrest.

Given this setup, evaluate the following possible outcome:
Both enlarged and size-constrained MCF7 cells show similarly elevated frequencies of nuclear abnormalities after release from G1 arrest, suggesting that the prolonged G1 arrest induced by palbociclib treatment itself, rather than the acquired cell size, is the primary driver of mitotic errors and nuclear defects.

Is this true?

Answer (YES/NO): NO